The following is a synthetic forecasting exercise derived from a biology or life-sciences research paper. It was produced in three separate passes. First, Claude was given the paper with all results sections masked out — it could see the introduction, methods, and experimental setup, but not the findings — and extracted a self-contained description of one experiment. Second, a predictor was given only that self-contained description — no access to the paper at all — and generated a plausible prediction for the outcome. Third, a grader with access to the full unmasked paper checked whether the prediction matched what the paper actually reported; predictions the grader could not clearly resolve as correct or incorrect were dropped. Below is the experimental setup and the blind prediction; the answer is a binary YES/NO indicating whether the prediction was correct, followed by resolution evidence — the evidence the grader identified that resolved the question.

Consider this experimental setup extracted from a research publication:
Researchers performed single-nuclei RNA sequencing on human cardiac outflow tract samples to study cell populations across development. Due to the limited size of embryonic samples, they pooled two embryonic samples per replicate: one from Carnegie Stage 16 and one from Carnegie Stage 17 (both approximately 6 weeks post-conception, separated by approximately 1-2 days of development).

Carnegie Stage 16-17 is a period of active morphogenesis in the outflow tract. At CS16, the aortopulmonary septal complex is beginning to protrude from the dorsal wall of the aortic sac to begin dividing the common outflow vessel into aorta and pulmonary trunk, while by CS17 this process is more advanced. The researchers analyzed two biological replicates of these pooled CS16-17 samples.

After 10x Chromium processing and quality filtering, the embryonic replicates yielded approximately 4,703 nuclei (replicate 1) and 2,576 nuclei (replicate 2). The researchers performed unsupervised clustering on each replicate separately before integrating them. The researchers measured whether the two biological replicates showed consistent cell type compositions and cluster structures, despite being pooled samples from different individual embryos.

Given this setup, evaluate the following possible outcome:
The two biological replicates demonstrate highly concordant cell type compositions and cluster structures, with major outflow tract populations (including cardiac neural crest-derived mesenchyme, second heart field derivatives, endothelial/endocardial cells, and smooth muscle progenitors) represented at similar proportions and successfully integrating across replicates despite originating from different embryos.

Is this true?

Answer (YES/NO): YES